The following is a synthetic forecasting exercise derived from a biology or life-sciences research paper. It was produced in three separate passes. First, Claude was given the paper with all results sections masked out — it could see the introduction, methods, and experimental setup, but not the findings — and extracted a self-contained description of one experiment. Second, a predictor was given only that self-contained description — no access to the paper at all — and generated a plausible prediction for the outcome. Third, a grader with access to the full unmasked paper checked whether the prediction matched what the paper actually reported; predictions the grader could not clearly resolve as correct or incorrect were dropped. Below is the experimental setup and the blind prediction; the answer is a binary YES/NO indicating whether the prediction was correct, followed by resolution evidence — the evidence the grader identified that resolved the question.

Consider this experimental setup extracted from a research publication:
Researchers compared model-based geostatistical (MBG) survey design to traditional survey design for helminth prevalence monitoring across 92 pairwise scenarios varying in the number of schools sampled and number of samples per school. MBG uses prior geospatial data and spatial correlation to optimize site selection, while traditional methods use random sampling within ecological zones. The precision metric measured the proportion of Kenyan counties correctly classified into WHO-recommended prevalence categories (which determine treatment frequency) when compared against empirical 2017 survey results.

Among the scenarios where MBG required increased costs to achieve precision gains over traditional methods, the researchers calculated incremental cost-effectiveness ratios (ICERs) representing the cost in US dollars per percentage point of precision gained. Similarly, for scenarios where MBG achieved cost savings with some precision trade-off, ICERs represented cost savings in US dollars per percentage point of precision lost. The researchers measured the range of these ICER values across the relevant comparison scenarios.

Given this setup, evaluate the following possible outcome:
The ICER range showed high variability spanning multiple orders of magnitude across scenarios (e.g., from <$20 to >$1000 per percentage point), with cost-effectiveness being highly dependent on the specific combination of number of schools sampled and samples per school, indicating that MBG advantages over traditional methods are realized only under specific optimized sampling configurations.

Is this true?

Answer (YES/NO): NO